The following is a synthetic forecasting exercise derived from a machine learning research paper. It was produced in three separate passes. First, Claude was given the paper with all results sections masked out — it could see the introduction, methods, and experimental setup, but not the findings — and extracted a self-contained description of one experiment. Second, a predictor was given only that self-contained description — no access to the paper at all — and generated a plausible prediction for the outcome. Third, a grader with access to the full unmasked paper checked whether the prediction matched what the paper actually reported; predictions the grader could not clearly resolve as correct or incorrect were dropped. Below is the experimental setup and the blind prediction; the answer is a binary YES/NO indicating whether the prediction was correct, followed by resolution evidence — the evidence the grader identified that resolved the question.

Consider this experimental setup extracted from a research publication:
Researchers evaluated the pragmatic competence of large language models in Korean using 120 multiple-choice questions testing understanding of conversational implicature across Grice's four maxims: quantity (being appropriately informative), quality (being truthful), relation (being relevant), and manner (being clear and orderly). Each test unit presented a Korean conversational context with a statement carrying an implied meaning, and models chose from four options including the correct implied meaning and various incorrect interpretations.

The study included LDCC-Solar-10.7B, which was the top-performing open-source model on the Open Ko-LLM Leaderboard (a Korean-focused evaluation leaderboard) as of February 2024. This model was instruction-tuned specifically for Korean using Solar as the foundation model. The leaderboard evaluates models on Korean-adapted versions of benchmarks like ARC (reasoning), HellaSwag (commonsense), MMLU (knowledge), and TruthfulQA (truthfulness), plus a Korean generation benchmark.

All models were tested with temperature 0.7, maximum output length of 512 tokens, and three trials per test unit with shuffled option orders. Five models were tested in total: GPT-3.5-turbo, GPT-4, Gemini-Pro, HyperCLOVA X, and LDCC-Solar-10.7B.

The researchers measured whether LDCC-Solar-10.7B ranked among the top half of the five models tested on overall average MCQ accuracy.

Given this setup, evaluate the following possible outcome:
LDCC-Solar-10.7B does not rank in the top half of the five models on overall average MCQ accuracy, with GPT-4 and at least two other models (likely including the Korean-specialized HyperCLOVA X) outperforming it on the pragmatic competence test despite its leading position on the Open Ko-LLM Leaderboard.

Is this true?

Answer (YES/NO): YES